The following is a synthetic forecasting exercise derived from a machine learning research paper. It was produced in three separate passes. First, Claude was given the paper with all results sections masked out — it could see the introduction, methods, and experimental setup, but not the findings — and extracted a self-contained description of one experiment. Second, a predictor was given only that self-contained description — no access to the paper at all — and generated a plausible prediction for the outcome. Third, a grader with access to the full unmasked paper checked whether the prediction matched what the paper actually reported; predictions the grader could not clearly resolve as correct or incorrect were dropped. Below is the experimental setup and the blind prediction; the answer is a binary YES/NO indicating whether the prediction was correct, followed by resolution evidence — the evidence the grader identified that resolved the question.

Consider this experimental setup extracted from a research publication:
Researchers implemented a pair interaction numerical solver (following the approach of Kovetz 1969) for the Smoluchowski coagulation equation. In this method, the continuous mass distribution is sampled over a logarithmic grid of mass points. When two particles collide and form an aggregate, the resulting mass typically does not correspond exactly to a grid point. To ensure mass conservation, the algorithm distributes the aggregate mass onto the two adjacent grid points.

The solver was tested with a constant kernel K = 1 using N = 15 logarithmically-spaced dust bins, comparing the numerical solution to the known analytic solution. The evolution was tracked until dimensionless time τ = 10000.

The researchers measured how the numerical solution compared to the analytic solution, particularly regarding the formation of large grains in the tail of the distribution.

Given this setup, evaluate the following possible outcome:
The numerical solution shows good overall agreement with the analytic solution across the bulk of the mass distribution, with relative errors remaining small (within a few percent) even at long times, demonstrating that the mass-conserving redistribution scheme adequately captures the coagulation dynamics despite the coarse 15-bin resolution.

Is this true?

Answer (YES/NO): NO